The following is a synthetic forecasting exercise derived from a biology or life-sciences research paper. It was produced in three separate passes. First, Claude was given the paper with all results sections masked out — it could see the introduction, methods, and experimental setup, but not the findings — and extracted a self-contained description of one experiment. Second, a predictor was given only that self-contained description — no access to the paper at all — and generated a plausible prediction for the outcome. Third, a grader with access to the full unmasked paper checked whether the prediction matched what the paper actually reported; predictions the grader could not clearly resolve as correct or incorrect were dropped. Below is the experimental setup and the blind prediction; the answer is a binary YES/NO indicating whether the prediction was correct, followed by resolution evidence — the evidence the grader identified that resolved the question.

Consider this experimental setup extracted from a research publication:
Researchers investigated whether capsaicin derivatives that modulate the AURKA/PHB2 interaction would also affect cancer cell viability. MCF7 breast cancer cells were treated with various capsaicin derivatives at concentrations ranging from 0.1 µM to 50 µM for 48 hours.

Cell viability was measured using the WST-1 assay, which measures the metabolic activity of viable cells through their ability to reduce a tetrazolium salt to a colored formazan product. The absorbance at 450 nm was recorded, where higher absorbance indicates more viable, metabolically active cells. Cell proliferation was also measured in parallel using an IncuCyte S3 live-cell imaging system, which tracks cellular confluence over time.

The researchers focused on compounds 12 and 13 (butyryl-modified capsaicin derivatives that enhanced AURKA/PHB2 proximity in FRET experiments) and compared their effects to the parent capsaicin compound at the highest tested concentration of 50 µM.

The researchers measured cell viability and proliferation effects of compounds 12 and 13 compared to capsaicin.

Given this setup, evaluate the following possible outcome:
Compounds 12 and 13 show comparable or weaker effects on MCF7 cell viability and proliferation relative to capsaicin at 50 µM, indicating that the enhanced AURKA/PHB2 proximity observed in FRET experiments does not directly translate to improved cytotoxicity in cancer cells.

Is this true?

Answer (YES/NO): YES